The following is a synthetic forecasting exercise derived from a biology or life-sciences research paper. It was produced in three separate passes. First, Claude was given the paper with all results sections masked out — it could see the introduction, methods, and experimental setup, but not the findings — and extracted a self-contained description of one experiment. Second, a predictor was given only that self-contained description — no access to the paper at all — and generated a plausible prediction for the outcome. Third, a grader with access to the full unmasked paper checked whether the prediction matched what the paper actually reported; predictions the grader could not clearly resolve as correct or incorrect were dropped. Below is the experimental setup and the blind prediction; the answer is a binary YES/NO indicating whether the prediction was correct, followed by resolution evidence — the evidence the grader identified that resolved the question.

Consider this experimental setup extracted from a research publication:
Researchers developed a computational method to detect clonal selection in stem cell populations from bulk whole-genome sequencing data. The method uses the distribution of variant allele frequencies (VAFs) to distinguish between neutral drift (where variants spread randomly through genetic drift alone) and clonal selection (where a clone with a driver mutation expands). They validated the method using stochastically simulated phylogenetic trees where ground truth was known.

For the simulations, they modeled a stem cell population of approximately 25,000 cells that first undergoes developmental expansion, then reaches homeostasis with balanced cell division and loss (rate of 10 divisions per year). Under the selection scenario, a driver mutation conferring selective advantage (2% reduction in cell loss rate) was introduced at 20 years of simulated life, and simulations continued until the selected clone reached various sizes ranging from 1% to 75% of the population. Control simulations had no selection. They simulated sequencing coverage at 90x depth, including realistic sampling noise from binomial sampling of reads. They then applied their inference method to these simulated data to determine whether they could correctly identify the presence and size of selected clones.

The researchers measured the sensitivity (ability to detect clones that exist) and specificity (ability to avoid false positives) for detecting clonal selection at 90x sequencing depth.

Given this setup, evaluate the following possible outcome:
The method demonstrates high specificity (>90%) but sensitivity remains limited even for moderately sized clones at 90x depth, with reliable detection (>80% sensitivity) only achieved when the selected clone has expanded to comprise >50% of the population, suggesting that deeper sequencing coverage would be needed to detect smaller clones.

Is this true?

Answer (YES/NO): NO